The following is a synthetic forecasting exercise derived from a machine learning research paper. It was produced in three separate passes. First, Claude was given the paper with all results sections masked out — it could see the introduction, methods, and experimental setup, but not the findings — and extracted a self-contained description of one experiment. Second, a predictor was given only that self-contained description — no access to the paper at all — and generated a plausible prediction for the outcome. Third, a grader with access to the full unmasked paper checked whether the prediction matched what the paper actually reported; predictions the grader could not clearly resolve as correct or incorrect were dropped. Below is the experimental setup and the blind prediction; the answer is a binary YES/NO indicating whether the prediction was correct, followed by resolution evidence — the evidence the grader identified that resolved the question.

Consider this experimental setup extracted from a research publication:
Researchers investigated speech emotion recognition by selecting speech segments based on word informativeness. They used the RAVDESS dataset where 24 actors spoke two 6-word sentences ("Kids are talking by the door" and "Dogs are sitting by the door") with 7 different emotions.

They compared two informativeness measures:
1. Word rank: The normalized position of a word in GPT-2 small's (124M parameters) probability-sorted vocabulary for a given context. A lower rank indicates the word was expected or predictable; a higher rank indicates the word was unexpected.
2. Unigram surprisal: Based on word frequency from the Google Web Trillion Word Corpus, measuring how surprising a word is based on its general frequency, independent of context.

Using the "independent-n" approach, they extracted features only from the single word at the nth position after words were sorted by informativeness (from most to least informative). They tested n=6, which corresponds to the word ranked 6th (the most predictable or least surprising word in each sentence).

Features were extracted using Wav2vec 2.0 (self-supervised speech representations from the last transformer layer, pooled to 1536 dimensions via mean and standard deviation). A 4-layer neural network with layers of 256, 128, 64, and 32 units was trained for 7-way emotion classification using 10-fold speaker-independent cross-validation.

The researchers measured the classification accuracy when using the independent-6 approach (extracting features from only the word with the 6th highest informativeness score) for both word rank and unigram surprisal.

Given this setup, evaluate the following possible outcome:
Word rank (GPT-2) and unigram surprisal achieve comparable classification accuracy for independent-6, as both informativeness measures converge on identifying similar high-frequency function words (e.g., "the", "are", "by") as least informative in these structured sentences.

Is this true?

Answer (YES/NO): NO